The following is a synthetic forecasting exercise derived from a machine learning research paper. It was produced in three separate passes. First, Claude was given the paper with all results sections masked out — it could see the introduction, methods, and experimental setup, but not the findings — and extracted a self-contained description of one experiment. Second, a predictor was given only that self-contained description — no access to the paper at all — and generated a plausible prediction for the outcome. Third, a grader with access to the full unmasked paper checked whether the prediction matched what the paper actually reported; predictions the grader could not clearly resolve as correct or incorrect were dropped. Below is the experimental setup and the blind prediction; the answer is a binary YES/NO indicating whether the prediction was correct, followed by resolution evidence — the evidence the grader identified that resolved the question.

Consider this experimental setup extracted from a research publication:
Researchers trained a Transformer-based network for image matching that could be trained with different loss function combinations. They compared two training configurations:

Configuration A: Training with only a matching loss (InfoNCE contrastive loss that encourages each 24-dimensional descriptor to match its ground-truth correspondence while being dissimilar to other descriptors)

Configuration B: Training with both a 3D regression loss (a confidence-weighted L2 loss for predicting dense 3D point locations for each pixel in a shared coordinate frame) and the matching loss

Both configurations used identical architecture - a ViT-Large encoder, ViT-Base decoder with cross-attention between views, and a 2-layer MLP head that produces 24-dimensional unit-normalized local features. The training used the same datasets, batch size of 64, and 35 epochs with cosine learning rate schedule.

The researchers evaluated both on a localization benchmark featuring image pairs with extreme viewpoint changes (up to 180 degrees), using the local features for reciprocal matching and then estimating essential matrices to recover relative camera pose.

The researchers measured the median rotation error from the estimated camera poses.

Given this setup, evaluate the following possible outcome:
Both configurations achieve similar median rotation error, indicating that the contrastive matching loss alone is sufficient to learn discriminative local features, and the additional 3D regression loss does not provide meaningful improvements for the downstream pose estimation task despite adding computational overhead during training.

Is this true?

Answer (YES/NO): NO